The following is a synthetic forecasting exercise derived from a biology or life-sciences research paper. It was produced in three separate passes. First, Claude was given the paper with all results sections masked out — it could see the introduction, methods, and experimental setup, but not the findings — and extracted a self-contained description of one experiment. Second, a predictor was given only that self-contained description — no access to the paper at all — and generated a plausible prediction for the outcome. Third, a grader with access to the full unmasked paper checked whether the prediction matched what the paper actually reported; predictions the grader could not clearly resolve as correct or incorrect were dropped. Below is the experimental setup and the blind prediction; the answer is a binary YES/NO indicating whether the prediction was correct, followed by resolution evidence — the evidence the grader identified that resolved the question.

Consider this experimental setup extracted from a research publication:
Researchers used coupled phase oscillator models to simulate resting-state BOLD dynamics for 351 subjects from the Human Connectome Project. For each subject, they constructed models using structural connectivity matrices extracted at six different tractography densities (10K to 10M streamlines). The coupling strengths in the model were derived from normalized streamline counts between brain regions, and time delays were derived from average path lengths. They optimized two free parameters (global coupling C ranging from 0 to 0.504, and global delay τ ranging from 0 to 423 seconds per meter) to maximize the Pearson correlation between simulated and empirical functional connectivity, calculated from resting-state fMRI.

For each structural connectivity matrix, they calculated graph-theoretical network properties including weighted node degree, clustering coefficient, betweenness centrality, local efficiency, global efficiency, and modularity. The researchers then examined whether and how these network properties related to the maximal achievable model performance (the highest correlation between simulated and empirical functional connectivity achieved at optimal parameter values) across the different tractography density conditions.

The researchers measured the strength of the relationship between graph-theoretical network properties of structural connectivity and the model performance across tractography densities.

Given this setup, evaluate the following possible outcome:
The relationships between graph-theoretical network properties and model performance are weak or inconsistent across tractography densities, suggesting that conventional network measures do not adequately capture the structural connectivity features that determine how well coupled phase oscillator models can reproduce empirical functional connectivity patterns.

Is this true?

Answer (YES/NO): NO